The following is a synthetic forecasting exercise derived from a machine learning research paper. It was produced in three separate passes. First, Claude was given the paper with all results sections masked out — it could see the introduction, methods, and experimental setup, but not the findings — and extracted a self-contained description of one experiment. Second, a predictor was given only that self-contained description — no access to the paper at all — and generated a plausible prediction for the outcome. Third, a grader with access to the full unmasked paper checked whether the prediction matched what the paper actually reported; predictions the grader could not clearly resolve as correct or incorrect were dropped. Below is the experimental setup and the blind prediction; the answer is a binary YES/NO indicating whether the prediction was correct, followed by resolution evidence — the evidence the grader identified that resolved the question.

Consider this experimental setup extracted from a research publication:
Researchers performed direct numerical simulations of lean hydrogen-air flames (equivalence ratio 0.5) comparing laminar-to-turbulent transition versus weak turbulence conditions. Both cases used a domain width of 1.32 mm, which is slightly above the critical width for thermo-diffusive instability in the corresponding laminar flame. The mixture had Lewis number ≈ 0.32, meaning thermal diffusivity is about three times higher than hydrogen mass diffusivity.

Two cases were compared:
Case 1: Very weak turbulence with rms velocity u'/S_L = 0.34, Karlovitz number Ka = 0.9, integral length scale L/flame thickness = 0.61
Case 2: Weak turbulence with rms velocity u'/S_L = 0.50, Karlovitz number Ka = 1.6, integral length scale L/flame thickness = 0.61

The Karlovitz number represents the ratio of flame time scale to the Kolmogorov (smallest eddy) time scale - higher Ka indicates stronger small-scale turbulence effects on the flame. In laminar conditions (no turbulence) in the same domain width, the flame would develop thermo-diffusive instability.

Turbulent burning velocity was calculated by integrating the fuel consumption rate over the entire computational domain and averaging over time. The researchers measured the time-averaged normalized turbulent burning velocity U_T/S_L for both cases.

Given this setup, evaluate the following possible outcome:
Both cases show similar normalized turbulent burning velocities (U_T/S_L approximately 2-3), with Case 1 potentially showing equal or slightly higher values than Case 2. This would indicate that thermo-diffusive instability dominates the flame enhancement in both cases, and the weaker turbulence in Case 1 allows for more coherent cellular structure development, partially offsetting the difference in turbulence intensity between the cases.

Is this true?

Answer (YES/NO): NO